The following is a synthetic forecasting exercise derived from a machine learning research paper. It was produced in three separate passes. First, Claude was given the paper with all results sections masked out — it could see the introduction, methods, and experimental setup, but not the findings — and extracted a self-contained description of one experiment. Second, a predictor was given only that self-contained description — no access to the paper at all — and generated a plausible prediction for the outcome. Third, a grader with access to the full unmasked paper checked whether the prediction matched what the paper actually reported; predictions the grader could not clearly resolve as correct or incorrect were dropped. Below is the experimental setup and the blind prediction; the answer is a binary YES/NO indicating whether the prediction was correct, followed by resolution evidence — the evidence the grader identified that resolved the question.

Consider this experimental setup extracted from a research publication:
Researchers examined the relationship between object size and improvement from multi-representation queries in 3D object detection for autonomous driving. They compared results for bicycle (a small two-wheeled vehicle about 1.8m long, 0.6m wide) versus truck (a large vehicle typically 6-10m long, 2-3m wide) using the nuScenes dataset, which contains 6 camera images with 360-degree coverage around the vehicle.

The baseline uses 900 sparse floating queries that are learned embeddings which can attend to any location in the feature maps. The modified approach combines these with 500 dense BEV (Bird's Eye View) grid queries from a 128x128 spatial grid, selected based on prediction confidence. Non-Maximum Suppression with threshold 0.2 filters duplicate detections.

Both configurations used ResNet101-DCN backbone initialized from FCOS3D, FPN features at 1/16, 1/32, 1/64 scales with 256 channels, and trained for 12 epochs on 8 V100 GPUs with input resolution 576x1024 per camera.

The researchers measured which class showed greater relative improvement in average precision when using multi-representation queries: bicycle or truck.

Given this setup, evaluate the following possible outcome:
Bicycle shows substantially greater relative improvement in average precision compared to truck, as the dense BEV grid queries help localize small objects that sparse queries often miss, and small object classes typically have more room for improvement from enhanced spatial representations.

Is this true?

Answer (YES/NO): YES